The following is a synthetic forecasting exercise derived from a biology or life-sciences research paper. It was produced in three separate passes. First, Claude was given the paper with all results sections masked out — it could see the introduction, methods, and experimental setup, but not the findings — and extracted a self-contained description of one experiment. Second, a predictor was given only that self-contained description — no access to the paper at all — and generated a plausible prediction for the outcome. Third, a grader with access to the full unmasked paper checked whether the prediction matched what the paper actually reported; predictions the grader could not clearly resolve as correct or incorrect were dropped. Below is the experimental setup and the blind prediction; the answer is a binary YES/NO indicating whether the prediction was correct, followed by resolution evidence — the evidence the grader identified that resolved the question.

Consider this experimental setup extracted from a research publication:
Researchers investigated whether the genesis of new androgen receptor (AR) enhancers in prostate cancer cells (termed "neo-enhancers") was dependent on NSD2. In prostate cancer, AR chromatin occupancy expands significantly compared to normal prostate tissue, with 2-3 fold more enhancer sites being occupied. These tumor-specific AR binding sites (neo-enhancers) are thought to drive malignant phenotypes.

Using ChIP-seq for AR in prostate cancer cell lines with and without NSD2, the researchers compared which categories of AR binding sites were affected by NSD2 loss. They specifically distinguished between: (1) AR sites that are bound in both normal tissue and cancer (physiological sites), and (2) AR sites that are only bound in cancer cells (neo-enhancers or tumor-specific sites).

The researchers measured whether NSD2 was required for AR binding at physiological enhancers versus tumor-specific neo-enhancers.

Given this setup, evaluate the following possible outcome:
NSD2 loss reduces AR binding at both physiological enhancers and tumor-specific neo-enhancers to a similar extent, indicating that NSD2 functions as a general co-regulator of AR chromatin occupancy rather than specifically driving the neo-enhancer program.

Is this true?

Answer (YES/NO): NO